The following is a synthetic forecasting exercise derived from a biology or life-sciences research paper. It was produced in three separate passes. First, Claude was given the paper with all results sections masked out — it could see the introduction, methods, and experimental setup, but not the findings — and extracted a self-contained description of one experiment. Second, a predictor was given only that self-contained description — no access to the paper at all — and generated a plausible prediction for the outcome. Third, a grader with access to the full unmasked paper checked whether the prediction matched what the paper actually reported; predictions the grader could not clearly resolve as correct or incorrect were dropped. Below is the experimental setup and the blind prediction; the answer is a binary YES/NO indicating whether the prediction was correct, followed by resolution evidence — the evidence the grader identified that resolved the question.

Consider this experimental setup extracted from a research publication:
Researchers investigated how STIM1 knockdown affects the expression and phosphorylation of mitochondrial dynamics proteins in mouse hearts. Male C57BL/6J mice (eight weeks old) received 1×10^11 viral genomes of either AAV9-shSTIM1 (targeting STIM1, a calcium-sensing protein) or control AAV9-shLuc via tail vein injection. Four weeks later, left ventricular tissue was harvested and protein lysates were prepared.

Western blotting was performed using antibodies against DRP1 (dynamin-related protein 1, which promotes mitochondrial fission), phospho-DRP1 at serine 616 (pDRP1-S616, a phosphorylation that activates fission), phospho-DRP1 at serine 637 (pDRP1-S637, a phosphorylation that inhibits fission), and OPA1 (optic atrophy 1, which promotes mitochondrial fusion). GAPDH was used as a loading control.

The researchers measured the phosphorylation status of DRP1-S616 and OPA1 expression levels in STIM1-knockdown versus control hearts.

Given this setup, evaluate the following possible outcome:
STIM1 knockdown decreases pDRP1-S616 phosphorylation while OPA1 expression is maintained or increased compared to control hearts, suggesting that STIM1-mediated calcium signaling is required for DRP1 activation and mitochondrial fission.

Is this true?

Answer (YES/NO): NO